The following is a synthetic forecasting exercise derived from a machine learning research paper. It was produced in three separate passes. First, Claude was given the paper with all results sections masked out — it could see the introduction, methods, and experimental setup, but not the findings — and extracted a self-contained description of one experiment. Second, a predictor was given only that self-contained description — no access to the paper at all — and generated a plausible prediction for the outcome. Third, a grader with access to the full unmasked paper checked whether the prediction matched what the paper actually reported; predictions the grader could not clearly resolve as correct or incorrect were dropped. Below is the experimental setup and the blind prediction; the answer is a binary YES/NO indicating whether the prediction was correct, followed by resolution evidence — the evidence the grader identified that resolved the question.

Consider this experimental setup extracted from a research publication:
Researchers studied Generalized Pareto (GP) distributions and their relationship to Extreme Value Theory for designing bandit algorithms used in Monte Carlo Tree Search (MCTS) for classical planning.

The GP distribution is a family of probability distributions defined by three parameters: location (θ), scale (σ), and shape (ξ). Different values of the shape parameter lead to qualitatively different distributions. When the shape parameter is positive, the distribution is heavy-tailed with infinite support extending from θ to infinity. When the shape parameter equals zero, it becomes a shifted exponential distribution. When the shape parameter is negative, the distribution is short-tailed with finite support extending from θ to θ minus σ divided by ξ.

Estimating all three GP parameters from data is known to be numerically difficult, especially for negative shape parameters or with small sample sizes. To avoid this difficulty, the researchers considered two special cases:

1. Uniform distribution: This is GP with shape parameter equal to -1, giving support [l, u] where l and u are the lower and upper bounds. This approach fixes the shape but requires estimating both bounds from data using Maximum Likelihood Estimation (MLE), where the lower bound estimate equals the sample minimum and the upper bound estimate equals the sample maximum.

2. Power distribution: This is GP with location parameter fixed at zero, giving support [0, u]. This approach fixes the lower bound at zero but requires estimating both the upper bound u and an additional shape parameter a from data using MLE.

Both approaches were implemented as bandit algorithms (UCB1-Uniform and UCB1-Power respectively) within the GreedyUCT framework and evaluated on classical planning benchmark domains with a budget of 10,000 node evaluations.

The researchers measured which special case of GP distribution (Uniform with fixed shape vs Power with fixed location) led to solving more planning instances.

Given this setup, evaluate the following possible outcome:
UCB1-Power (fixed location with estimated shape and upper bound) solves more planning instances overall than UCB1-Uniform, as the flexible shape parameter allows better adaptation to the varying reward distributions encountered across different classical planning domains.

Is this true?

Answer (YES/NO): NO